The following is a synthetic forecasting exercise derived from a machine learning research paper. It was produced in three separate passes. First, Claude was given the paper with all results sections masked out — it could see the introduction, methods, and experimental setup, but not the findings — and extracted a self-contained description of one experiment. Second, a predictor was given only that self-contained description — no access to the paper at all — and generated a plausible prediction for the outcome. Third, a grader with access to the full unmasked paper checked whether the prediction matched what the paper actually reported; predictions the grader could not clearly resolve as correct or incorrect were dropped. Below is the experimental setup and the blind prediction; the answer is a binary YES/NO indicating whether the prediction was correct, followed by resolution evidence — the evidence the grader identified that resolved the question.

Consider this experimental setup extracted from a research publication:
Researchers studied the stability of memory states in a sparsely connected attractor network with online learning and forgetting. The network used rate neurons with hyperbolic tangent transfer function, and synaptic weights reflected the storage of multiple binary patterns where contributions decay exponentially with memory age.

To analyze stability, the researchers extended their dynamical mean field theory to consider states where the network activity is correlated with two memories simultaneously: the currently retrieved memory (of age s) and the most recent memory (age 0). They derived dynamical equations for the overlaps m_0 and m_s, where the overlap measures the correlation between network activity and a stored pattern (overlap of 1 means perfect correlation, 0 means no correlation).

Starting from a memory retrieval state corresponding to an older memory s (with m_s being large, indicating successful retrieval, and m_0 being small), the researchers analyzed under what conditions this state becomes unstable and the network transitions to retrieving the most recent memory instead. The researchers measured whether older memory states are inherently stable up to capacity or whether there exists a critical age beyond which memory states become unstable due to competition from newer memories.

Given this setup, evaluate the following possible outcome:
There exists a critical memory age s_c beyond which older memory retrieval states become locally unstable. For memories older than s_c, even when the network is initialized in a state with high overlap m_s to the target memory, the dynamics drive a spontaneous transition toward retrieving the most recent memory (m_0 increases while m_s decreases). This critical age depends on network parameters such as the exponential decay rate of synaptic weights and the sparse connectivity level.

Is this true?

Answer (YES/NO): YES